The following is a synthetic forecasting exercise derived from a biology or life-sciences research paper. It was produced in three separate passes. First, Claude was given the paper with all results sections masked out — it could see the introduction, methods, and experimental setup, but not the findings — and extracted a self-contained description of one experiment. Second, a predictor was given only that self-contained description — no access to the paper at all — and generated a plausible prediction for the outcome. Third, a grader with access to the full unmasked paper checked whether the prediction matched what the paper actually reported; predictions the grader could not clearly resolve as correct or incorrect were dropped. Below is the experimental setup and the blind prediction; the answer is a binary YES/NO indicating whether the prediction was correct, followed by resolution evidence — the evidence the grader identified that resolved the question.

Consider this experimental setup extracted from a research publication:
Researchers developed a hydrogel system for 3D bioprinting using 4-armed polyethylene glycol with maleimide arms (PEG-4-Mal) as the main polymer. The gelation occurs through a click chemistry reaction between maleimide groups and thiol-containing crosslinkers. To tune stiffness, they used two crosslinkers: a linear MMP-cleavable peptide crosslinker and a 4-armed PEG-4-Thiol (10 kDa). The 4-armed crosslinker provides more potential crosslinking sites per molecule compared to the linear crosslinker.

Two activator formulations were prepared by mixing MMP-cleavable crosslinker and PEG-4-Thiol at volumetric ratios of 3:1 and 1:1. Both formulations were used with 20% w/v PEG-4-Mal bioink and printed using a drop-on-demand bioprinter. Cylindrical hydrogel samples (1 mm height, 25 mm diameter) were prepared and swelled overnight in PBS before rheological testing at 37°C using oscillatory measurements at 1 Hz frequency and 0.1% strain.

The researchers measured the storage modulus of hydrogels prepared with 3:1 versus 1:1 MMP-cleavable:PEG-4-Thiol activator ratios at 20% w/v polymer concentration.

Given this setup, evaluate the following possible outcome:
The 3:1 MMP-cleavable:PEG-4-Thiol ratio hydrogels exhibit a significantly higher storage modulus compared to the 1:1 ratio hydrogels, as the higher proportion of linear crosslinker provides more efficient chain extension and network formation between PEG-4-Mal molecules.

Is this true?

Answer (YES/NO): NO